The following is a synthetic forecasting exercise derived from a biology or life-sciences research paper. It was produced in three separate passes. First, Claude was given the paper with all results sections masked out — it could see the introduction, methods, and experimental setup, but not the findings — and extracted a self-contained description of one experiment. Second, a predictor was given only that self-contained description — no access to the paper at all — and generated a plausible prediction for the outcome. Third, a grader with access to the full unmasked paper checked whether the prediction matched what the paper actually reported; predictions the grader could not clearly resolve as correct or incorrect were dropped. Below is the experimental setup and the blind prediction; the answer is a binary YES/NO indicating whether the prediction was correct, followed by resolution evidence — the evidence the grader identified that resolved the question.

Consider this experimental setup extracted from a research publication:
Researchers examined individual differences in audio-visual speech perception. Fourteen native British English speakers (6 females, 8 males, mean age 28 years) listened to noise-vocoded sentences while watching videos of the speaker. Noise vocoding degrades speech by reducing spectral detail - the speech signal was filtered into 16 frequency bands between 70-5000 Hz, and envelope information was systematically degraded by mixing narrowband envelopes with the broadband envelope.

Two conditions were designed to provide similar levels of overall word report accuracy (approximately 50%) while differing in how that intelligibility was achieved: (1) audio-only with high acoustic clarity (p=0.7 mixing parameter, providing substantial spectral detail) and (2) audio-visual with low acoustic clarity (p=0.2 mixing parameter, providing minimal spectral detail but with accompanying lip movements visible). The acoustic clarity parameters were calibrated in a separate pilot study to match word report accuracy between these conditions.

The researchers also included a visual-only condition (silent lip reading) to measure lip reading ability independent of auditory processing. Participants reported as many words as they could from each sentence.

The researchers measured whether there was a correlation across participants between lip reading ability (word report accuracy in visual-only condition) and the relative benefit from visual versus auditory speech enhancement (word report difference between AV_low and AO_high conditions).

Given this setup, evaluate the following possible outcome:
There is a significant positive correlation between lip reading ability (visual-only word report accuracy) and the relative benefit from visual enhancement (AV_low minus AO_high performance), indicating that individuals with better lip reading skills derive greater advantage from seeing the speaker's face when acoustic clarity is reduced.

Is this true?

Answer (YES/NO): YES